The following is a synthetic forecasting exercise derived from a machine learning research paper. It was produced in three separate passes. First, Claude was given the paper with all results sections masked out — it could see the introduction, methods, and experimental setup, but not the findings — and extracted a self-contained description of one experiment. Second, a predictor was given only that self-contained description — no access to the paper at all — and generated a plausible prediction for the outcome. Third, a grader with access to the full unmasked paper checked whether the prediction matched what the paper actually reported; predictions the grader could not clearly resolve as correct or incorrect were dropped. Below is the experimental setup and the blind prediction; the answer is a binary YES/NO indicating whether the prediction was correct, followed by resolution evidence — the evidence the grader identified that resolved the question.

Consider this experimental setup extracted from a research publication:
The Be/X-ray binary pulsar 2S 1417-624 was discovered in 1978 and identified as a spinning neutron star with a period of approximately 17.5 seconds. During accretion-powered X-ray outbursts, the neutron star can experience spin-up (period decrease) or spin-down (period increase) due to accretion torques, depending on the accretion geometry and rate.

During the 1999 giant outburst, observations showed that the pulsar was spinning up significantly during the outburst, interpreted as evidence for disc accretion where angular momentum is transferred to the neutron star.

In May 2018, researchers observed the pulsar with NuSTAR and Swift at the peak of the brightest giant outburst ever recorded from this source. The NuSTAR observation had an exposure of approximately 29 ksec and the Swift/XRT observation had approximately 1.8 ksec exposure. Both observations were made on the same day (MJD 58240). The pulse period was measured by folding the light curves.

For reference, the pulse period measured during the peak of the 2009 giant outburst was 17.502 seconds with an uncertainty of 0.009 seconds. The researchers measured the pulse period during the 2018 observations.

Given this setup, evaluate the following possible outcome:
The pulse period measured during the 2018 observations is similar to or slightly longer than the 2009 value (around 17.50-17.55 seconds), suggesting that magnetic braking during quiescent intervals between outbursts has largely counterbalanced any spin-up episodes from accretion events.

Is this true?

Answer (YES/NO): NO